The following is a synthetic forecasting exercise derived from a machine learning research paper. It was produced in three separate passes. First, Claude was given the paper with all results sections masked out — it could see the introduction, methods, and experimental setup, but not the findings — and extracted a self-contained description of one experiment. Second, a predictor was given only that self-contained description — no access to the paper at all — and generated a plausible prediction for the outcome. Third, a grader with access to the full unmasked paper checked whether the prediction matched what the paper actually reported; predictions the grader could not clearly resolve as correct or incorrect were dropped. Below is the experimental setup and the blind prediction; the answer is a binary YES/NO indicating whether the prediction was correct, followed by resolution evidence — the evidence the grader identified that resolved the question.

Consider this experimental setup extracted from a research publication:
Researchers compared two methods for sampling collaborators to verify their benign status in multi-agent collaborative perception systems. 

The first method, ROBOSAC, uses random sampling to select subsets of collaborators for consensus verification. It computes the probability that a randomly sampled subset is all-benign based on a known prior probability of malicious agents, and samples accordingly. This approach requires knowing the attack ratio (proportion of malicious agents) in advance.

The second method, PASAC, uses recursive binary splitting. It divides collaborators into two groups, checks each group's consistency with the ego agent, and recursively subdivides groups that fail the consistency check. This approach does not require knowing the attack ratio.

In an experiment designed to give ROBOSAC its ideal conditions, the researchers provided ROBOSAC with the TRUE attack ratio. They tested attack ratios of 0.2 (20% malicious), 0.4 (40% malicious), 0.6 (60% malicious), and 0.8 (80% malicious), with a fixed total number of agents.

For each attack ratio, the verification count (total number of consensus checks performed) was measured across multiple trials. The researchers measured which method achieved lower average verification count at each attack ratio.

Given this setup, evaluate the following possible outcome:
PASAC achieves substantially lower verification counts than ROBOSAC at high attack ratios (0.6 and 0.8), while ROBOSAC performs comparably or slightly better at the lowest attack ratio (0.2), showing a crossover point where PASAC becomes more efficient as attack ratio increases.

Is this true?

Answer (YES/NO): NO